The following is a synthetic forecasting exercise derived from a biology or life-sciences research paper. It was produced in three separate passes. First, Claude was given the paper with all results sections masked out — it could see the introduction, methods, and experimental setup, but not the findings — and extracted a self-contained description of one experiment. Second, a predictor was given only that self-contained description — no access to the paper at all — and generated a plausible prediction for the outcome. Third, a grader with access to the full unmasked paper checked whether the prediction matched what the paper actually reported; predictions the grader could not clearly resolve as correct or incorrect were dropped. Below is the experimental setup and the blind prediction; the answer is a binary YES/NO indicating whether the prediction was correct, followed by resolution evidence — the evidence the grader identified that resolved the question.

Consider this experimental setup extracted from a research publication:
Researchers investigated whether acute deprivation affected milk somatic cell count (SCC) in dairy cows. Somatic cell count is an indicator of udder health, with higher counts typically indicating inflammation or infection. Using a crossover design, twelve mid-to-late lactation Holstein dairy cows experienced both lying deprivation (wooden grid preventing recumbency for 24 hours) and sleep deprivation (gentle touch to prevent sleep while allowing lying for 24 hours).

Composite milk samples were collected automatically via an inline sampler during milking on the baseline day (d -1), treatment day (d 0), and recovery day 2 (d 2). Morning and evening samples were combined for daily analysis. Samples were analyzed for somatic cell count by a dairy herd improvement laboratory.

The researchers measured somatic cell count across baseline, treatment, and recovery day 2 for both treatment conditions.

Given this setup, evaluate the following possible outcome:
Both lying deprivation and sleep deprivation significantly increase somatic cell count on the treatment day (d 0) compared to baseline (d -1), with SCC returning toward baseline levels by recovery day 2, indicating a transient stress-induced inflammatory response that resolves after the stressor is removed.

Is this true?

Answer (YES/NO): NO